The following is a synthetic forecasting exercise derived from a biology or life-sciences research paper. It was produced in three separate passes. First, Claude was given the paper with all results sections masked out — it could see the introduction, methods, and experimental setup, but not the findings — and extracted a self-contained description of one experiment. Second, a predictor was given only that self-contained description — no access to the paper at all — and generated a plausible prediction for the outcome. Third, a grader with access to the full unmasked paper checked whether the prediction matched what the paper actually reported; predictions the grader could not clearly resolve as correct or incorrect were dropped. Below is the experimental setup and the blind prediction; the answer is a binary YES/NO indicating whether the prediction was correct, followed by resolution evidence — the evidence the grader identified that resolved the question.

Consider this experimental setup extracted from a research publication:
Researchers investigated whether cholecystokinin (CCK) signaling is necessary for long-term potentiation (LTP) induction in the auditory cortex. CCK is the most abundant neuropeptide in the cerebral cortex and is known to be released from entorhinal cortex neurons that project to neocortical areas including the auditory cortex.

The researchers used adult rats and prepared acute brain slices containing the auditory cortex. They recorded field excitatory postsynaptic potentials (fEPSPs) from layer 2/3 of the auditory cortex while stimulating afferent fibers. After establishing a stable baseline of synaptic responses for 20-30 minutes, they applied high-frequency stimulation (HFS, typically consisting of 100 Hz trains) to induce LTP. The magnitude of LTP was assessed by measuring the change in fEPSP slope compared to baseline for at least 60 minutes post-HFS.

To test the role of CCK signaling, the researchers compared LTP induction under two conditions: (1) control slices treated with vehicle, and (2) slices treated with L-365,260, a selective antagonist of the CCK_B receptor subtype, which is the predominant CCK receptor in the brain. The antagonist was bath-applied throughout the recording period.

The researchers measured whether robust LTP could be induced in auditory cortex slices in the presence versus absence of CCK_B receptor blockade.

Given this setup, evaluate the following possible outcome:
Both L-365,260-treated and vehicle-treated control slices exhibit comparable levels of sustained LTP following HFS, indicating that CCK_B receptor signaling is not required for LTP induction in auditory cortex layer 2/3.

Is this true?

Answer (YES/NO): NO